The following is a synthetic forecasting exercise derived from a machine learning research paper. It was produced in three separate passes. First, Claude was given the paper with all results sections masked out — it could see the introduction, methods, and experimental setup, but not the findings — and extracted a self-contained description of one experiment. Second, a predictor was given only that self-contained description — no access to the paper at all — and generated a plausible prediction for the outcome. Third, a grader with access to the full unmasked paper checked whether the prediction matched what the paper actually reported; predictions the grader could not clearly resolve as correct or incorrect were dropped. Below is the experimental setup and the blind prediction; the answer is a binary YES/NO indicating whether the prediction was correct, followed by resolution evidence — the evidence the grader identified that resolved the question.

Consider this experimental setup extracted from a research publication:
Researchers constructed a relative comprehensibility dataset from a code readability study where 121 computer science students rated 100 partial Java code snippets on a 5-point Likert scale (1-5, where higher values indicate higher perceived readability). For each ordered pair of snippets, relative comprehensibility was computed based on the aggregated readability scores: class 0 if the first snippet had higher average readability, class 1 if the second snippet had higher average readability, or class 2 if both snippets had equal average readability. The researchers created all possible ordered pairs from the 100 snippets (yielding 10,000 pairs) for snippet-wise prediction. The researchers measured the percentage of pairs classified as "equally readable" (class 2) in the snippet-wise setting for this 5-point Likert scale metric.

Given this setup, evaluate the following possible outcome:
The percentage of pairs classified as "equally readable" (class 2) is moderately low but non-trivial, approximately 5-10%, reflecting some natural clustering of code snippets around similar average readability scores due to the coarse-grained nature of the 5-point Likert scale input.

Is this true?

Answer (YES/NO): NO